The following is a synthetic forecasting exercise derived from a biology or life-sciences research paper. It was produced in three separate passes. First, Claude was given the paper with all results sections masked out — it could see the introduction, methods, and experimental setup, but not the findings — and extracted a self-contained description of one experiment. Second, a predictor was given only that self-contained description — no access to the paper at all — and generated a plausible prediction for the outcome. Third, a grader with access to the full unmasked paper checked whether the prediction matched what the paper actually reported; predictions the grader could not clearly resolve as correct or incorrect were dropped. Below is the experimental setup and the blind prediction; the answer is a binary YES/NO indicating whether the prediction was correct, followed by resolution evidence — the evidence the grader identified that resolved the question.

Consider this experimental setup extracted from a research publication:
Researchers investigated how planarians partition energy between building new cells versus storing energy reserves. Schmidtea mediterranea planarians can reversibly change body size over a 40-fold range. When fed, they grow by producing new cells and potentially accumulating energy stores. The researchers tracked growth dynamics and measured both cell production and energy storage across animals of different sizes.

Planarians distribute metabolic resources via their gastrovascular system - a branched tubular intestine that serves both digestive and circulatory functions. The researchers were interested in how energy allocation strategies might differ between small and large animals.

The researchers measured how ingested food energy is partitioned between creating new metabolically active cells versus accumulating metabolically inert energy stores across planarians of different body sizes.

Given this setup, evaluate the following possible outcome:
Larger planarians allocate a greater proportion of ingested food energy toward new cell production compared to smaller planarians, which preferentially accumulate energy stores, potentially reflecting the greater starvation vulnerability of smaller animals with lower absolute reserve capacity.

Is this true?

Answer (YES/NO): NO